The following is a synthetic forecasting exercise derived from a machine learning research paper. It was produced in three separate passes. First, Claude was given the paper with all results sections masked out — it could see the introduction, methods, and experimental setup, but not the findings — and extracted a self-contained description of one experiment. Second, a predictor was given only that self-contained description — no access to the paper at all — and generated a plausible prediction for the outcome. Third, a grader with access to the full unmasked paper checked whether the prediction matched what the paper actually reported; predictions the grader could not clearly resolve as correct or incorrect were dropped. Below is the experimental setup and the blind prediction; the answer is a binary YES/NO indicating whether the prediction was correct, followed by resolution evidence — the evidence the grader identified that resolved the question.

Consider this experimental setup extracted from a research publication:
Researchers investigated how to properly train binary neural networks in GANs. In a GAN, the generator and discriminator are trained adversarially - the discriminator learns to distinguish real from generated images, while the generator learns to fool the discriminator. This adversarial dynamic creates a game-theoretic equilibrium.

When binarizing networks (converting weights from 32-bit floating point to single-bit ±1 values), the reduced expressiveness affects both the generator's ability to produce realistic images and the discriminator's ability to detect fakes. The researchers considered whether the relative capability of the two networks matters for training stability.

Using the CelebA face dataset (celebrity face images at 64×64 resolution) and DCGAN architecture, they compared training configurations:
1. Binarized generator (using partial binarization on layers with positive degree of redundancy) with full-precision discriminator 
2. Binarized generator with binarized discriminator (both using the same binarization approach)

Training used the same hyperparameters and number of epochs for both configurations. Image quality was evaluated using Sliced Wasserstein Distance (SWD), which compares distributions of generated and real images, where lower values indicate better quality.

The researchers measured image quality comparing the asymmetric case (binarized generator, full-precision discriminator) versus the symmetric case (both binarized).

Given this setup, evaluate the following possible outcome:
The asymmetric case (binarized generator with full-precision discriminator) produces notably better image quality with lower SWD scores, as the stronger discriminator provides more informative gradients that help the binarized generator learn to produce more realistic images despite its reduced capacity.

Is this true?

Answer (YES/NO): NO